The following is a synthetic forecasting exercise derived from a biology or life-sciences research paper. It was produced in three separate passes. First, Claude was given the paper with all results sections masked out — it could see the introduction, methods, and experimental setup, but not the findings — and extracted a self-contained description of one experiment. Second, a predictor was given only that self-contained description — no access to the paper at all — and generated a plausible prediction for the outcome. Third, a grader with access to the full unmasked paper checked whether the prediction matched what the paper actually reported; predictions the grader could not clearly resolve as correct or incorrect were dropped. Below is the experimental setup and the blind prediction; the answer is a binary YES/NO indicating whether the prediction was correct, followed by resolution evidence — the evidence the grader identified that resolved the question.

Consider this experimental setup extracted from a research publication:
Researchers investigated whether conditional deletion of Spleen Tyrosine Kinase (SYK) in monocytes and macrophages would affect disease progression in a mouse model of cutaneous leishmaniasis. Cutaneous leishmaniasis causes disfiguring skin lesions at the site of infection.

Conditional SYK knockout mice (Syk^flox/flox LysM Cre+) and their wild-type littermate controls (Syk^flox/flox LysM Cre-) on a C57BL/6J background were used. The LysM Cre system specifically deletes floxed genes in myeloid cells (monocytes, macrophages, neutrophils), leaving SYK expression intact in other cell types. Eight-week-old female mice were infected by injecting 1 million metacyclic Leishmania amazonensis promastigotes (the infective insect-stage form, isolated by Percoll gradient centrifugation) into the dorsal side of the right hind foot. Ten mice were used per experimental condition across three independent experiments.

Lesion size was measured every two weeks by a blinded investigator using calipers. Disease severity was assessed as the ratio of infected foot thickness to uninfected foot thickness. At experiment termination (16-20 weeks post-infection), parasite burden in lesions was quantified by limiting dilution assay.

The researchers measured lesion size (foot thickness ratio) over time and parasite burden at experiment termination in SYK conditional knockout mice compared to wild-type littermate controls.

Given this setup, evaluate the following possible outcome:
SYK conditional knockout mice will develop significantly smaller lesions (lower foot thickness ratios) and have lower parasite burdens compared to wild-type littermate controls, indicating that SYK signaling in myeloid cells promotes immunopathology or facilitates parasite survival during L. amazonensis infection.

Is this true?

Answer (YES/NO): YES